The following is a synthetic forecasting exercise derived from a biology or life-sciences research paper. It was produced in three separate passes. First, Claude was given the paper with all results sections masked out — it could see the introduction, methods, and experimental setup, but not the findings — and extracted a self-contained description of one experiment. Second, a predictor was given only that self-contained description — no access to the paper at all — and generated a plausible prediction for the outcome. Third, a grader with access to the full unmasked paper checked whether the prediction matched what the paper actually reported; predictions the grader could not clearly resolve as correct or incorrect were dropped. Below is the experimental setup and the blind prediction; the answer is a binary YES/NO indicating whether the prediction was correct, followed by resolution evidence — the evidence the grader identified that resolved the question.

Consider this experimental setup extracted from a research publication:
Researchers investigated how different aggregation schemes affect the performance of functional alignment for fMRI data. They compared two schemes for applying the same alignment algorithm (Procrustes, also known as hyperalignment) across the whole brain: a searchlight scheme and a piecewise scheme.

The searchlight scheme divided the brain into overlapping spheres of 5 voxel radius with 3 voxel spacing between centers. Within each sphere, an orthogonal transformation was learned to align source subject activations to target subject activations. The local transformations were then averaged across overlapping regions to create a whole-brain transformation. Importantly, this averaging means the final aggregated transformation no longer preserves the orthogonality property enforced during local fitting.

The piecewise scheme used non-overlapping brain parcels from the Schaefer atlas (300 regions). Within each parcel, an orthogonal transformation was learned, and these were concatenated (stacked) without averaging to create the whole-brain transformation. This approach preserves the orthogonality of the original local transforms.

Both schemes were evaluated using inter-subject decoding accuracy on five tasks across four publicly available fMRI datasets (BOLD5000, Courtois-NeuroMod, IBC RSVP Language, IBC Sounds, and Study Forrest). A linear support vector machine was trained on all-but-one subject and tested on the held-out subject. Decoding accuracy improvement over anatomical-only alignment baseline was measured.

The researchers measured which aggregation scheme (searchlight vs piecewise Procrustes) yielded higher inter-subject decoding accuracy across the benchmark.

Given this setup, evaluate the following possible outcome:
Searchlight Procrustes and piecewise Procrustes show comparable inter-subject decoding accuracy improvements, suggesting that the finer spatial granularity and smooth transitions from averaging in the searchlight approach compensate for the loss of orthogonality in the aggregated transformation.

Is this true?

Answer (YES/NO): NO